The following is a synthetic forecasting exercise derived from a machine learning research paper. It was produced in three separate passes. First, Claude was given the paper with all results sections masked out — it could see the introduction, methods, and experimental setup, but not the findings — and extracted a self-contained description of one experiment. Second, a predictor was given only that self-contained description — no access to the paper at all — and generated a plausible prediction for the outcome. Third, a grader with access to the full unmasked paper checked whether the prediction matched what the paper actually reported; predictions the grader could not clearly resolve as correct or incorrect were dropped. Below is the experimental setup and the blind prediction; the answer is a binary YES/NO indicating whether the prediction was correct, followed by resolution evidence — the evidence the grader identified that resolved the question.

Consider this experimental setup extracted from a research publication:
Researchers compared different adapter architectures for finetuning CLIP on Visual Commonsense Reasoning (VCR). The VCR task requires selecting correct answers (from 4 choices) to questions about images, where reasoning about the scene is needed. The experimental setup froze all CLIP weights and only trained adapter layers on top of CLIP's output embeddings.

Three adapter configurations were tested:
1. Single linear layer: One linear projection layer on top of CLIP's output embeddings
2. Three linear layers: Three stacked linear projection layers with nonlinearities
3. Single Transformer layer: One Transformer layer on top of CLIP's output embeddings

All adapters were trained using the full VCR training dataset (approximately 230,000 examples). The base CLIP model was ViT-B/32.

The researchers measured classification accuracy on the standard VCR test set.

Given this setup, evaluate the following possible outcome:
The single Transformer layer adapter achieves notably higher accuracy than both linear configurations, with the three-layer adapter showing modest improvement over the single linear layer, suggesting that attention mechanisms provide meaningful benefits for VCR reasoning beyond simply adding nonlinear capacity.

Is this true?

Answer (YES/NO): YES